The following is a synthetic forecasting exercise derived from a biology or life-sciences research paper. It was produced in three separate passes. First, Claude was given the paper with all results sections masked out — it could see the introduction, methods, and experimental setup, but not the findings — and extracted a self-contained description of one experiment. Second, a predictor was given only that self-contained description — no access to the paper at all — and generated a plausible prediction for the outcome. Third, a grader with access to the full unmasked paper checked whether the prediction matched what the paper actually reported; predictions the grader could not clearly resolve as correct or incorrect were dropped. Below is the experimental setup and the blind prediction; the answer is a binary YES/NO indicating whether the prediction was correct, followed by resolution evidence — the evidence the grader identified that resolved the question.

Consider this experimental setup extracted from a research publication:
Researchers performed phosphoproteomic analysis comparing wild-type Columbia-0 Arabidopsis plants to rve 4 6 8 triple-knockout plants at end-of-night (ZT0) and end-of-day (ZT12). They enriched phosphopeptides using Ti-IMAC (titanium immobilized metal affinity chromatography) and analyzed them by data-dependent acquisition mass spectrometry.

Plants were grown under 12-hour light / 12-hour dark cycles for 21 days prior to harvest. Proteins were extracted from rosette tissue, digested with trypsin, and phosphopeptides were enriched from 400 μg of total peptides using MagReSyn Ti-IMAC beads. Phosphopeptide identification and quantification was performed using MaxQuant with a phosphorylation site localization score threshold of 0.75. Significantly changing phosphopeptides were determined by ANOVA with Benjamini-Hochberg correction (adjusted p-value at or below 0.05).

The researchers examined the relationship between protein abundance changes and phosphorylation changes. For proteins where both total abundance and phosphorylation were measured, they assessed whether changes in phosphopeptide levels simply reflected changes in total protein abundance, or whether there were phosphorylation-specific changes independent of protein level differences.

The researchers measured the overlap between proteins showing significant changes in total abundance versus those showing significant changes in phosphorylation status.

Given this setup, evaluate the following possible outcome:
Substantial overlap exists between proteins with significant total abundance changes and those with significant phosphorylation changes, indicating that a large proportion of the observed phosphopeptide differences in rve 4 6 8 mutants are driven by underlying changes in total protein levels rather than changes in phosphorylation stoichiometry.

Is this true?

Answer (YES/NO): NO